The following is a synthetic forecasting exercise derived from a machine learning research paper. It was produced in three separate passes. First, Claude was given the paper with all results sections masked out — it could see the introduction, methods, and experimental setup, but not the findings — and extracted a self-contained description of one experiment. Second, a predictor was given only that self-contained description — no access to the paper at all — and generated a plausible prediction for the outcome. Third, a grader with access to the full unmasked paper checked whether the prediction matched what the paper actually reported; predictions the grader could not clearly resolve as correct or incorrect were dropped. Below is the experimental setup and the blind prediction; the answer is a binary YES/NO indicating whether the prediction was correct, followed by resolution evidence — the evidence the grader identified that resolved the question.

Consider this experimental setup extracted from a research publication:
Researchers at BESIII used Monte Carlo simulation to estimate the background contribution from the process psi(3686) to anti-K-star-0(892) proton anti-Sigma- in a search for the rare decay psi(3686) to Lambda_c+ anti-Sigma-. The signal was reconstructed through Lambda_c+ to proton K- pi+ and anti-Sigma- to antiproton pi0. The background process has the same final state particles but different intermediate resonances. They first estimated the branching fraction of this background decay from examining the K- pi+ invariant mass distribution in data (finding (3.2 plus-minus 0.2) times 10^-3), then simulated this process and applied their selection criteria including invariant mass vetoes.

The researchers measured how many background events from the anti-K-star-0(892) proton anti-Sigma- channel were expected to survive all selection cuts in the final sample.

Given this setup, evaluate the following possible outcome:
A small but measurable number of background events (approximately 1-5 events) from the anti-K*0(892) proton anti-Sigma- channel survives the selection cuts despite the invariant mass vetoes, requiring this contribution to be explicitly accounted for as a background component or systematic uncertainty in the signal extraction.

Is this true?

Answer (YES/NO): NO